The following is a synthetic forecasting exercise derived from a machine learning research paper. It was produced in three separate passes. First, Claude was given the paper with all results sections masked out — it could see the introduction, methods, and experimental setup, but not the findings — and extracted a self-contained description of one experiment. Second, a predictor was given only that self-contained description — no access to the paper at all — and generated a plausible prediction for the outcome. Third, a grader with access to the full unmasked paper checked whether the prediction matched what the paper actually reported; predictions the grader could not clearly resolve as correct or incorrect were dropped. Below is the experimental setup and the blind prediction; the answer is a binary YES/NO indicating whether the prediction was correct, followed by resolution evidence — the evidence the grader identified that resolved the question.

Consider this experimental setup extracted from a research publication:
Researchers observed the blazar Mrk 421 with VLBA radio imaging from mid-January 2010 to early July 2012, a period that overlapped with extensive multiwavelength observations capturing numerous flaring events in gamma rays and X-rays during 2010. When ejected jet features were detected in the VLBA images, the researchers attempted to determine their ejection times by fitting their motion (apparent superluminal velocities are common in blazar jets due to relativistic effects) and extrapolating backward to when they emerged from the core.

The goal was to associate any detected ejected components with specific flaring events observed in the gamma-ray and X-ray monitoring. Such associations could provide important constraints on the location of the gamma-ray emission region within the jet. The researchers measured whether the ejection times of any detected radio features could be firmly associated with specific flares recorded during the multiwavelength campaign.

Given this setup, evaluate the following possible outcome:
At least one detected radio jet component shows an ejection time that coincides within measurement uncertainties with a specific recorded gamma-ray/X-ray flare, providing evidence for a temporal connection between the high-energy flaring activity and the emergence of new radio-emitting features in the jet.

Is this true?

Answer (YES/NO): NO